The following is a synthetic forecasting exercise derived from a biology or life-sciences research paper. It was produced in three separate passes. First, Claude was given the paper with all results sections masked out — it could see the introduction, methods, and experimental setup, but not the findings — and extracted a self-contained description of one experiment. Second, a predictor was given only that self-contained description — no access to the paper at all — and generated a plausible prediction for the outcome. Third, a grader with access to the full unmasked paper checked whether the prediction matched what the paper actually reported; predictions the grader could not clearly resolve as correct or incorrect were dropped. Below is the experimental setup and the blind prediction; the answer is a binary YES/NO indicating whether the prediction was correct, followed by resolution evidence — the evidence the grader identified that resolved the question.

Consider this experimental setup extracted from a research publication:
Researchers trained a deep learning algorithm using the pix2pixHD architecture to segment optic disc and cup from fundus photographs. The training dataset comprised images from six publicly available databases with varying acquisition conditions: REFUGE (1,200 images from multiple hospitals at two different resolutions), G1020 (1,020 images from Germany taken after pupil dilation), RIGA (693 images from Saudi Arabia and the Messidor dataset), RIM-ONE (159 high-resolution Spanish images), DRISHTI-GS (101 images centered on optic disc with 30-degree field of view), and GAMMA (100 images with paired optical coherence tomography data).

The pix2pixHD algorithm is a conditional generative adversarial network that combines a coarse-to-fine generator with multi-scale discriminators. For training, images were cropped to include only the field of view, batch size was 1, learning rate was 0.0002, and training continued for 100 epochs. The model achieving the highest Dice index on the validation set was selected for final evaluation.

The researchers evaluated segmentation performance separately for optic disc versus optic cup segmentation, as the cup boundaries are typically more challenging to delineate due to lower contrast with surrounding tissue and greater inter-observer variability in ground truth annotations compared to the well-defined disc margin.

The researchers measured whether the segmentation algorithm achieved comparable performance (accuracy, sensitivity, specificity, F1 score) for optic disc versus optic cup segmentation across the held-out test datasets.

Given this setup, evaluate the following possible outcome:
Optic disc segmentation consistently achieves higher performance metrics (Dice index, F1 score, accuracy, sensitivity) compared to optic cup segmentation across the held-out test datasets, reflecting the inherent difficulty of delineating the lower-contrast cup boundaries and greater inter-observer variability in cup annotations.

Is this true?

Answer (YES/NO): NO